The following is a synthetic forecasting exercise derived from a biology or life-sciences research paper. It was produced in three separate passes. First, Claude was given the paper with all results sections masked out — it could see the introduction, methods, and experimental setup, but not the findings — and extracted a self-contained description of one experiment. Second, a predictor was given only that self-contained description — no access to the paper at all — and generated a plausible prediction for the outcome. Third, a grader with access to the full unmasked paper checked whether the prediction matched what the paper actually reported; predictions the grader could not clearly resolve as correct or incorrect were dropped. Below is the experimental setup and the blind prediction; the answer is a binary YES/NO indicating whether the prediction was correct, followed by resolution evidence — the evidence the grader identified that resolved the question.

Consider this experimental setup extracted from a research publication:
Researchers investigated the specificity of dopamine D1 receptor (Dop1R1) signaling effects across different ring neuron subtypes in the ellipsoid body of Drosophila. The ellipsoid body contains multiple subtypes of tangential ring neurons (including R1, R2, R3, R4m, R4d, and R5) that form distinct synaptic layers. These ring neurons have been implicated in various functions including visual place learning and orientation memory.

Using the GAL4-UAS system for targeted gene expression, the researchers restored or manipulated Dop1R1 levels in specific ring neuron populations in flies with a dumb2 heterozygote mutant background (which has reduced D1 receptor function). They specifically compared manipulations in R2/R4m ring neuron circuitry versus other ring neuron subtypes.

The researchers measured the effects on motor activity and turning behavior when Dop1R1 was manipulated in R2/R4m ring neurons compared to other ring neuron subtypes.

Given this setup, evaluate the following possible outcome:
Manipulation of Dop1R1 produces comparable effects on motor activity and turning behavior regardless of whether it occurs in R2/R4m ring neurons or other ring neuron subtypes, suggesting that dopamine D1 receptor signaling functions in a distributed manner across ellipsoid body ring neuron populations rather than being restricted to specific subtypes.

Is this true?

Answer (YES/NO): NO